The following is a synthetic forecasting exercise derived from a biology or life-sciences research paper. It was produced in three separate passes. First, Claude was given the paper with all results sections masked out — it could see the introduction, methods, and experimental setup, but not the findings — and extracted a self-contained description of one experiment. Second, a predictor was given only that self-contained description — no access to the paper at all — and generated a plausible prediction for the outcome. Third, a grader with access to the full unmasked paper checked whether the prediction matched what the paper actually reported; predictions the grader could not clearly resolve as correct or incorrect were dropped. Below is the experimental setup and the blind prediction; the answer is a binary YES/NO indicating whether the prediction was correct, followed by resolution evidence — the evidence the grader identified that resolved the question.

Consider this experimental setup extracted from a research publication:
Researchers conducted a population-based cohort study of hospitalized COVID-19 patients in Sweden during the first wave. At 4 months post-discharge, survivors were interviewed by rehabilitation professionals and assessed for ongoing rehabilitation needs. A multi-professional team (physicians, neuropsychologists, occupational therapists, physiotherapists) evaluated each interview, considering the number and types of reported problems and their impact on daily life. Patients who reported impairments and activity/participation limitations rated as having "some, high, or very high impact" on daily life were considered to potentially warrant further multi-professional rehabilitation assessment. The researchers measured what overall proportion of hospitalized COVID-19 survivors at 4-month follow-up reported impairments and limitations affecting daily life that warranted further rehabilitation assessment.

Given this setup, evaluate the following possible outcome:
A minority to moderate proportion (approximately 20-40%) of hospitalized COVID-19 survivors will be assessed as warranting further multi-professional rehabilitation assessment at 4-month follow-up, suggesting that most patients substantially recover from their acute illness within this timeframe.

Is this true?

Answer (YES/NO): NO